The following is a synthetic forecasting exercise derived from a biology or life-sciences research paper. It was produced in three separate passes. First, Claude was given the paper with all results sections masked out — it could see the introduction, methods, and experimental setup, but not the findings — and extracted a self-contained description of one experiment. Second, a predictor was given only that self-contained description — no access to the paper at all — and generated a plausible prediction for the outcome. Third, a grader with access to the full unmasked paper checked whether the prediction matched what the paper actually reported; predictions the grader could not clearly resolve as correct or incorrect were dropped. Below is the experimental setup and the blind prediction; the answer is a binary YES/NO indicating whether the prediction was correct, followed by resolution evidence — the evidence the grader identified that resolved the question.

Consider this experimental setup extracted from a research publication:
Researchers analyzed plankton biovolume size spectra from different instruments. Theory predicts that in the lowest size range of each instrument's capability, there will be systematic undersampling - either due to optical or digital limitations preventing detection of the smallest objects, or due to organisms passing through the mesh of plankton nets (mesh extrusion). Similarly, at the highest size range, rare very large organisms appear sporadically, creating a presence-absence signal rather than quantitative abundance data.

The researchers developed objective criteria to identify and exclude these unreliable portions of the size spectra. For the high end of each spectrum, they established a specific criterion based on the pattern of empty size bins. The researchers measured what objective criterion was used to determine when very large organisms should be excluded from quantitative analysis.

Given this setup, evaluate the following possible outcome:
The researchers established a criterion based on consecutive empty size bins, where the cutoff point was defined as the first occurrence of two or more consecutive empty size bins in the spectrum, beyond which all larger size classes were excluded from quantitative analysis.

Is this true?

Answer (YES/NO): NO